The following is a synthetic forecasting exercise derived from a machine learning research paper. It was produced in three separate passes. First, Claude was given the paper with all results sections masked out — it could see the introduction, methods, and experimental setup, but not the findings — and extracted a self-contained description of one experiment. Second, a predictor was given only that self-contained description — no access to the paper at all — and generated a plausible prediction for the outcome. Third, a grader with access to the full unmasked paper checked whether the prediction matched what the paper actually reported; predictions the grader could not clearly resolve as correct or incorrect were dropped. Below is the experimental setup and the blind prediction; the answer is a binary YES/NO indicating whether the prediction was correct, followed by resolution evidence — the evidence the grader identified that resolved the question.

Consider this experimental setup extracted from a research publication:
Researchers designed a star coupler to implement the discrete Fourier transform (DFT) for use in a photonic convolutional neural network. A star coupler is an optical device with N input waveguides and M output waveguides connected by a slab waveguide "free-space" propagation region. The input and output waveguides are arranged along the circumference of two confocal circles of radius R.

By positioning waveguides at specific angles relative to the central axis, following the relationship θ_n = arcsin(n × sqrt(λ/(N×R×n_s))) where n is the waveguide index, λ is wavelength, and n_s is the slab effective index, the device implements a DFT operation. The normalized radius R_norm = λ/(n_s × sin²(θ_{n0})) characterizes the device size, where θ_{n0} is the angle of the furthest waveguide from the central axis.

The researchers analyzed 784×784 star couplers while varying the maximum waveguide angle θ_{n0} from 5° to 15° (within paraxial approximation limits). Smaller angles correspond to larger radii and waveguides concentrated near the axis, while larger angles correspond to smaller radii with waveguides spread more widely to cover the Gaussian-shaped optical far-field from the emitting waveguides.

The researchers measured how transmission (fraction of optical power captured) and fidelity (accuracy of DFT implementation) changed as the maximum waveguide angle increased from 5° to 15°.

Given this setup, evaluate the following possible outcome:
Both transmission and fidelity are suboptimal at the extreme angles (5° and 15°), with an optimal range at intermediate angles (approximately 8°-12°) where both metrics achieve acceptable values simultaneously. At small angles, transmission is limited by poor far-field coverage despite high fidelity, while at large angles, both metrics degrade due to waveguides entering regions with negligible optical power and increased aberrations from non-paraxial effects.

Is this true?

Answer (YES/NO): NO